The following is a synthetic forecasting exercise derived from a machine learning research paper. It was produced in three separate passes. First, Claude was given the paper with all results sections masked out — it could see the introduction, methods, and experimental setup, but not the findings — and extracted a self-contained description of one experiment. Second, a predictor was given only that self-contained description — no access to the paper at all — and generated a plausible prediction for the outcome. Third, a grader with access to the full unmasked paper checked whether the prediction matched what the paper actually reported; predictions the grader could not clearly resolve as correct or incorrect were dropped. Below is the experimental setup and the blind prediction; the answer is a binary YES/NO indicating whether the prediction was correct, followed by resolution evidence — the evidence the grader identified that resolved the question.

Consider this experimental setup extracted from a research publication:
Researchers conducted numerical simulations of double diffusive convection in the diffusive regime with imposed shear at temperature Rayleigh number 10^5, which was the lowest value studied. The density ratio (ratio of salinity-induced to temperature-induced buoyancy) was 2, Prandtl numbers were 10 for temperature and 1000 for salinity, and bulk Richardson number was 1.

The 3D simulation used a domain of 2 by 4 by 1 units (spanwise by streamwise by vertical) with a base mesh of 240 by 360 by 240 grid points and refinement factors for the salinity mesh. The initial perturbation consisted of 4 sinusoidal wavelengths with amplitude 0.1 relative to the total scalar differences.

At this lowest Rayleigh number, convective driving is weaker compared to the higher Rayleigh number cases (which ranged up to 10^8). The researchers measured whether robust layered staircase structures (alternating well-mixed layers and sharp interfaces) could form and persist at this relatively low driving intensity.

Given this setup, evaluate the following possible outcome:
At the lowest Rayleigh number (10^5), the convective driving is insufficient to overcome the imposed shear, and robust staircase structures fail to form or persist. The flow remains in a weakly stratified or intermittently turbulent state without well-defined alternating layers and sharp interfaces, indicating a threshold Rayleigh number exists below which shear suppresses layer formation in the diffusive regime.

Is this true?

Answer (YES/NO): NO